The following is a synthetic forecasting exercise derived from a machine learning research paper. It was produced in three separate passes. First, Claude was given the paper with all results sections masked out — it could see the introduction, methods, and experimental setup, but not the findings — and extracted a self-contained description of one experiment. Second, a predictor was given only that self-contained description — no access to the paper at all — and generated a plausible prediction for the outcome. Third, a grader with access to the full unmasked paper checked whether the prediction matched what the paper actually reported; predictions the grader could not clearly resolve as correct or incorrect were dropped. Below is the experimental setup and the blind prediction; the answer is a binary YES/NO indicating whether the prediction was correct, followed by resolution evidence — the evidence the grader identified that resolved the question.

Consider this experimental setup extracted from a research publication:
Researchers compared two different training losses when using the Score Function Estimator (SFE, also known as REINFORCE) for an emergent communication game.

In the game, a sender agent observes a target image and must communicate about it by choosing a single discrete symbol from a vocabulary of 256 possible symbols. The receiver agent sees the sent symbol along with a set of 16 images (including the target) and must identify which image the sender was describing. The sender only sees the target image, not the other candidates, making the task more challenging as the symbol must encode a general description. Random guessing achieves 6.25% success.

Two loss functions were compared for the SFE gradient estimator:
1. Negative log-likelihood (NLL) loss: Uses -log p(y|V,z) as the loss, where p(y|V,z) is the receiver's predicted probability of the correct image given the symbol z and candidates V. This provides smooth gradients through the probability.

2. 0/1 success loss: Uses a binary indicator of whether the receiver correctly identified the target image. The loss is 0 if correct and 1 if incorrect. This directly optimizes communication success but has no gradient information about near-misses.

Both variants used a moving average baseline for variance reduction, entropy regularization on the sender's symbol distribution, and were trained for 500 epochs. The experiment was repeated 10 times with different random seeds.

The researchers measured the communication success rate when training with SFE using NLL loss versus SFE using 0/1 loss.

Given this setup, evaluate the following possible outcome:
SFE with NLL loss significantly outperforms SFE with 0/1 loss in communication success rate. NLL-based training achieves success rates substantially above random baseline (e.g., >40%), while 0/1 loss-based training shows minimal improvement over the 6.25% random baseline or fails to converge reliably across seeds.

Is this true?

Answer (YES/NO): NO